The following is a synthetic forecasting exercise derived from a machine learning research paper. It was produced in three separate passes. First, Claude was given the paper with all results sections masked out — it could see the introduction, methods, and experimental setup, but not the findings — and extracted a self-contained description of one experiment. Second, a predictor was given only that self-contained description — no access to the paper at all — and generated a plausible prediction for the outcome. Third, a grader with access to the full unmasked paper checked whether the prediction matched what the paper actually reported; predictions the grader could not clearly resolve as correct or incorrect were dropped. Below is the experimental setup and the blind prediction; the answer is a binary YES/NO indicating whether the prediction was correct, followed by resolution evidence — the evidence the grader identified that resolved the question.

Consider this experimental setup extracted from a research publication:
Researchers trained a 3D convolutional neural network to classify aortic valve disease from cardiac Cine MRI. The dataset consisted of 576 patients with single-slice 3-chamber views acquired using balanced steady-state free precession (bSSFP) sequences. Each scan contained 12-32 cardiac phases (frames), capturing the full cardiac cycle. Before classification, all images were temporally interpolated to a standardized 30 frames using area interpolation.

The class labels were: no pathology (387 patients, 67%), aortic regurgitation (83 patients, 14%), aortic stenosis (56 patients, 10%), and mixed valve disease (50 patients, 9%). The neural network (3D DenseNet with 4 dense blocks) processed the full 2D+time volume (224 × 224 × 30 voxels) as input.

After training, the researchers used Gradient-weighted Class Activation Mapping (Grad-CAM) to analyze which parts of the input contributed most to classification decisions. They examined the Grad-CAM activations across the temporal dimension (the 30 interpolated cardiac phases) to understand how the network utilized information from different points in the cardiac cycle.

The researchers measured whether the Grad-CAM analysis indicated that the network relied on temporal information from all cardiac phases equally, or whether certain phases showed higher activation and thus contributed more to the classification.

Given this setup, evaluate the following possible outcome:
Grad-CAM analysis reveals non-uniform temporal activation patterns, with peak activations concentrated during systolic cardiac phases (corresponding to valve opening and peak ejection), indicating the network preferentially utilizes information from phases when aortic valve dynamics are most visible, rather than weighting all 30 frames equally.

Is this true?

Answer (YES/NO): NO